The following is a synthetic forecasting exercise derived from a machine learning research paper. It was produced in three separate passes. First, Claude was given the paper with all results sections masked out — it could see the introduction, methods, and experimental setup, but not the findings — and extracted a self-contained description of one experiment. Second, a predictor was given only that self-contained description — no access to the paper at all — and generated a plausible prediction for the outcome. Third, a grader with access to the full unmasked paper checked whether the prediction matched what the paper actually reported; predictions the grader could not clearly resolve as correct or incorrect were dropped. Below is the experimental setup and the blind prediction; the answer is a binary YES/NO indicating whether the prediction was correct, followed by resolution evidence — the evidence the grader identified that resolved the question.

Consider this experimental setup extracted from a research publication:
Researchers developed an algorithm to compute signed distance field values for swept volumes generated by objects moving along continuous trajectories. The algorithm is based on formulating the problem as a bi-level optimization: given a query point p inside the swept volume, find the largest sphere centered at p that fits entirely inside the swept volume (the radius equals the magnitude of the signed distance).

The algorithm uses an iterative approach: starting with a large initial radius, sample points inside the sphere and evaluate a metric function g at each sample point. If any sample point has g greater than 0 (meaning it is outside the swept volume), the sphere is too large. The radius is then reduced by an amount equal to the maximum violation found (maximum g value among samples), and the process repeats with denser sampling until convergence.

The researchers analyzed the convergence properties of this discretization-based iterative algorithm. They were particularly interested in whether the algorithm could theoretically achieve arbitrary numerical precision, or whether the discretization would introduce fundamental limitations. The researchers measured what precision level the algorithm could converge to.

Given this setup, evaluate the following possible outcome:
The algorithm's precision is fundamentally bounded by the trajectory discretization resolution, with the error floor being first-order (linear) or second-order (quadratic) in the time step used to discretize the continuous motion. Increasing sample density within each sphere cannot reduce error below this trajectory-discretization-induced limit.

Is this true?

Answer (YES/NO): NO